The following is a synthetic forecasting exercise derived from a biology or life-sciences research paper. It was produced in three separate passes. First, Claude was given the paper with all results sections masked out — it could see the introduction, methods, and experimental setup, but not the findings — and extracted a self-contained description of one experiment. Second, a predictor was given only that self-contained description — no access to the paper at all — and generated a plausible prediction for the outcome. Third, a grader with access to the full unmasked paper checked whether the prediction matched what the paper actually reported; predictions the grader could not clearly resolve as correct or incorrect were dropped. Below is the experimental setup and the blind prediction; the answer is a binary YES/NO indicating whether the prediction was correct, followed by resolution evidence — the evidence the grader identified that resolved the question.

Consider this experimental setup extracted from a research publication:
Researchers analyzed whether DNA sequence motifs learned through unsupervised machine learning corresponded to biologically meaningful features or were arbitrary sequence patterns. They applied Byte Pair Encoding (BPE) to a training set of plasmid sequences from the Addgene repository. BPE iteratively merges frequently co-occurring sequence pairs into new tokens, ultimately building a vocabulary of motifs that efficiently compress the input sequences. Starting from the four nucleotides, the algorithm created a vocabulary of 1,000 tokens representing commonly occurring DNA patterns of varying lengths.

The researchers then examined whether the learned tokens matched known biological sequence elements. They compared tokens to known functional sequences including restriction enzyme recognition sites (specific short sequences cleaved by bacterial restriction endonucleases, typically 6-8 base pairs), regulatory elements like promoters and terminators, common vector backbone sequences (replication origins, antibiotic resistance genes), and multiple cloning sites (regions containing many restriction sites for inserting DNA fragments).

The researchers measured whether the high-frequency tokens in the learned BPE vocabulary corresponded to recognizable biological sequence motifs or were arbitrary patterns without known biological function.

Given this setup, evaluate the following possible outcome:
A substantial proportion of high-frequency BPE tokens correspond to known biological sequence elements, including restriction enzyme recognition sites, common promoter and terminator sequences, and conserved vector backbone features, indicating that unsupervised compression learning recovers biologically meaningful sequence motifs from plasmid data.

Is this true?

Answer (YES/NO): YES